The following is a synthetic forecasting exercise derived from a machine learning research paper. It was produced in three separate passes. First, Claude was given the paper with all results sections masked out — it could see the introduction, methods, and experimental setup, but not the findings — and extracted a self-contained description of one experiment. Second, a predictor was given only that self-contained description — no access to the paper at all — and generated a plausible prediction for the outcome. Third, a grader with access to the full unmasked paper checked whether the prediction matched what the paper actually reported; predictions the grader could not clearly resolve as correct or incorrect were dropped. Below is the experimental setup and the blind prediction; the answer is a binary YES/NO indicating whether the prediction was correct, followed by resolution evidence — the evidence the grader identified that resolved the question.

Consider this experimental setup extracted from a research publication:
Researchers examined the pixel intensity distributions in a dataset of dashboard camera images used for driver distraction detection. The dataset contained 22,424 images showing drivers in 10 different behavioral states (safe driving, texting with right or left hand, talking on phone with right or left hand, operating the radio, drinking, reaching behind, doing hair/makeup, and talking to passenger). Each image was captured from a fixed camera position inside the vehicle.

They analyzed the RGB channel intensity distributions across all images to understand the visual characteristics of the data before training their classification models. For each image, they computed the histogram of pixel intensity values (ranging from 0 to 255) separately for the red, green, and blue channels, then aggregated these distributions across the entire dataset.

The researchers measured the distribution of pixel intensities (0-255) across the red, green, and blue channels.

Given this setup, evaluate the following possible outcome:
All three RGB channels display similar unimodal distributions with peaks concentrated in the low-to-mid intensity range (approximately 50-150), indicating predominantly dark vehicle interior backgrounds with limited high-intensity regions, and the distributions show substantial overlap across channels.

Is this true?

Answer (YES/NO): NO